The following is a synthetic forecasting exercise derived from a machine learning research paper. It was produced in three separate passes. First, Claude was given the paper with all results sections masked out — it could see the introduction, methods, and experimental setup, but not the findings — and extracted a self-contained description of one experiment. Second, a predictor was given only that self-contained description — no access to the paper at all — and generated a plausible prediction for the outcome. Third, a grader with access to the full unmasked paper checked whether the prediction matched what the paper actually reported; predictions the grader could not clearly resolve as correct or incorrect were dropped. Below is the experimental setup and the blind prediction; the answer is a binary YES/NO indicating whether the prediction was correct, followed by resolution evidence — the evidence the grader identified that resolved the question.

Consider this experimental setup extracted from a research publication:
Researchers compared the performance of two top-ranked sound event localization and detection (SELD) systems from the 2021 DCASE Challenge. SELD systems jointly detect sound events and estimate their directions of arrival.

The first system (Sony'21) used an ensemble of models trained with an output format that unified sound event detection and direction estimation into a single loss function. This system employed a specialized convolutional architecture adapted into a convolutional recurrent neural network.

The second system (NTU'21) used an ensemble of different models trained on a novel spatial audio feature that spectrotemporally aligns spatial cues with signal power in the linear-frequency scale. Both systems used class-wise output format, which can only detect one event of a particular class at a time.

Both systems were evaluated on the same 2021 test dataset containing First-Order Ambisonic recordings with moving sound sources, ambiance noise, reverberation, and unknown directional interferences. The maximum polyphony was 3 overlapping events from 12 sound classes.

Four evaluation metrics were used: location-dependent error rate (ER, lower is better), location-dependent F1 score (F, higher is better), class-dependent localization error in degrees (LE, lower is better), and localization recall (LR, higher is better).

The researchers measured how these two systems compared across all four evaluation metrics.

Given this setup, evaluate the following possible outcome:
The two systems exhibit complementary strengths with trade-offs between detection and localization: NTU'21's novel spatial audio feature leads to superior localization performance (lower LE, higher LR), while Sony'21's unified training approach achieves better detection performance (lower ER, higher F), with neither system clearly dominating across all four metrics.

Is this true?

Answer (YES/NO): NO